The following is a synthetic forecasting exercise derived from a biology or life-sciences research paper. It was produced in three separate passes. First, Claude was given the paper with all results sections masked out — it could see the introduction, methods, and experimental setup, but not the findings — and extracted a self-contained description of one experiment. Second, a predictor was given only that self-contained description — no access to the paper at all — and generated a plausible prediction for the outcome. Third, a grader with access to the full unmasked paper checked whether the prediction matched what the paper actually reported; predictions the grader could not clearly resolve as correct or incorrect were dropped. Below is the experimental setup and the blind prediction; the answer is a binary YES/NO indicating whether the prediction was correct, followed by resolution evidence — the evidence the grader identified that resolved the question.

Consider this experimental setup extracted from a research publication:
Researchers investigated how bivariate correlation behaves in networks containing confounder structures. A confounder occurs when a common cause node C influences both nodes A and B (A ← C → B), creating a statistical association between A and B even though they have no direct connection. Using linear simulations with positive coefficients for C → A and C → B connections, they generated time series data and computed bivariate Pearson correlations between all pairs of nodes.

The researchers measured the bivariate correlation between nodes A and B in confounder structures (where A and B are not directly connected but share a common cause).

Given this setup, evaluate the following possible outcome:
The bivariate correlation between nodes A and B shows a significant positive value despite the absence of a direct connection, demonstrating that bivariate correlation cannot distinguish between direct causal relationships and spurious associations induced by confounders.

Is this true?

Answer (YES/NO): YES